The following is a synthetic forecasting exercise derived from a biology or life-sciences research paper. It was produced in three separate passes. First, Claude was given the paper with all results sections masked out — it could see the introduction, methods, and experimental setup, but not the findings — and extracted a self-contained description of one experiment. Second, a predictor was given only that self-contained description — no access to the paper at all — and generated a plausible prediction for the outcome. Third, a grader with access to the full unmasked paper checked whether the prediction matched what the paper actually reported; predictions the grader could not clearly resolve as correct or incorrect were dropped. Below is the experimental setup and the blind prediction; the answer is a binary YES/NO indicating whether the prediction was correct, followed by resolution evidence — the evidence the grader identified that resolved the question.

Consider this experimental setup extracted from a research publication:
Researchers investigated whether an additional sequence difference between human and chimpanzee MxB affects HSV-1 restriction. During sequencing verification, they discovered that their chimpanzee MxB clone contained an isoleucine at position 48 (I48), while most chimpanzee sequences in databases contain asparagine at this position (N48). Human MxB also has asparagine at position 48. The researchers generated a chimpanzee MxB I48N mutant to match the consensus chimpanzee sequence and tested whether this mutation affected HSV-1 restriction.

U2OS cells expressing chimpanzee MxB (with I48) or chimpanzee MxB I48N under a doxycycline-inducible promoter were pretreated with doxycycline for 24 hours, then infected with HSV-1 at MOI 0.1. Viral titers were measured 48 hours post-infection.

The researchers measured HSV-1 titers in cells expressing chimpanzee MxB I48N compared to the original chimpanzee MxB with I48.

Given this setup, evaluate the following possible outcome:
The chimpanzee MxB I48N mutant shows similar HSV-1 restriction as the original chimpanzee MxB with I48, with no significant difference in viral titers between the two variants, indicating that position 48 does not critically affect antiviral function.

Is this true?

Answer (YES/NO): YES